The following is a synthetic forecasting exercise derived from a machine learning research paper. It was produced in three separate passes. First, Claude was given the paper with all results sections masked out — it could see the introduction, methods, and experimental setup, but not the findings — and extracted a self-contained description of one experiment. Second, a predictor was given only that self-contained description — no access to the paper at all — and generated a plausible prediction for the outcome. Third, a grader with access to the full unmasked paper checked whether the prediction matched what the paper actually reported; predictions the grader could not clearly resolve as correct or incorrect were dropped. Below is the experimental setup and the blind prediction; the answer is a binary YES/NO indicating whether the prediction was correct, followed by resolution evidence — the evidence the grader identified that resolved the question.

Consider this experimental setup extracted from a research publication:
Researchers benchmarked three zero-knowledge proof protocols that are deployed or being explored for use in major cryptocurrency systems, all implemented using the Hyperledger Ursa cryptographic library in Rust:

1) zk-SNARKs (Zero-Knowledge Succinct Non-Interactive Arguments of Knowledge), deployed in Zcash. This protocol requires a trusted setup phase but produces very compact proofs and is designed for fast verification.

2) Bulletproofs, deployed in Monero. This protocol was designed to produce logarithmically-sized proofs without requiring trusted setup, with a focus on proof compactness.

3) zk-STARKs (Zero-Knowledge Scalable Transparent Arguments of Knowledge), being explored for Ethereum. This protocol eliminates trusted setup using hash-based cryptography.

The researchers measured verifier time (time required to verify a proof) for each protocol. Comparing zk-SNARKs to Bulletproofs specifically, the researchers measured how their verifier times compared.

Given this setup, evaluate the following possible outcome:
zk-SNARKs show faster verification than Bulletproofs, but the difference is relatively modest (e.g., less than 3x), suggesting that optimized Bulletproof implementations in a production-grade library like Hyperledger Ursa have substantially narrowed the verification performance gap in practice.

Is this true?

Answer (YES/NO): NO